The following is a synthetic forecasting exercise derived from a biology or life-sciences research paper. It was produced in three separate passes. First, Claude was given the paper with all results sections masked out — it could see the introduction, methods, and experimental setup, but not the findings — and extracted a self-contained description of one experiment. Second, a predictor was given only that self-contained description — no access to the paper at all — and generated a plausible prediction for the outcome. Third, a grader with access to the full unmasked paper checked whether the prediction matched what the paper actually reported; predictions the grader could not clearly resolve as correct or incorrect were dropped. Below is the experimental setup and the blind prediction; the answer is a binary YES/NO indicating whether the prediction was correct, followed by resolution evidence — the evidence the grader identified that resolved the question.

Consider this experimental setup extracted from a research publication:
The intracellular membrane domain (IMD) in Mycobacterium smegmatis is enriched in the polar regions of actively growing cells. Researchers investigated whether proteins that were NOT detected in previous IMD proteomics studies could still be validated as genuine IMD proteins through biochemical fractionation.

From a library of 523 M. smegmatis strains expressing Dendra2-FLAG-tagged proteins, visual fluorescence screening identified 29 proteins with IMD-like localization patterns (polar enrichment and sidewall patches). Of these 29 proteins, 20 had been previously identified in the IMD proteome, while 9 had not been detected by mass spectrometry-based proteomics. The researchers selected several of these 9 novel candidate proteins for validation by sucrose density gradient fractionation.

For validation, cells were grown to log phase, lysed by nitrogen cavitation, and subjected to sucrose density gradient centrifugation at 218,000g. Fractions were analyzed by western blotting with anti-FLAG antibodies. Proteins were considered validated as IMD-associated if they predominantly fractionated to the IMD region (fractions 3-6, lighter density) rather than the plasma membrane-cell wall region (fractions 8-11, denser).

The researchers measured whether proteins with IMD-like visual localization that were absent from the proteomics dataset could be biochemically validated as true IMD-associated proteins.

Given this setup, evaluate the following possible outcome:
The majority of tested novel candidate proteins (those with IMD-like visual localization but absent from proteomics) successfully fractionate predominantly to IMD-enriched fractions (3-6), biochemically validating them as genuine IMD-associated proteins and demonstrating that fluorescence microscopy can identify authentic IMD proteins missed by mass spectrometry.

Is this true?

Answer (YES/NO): NO